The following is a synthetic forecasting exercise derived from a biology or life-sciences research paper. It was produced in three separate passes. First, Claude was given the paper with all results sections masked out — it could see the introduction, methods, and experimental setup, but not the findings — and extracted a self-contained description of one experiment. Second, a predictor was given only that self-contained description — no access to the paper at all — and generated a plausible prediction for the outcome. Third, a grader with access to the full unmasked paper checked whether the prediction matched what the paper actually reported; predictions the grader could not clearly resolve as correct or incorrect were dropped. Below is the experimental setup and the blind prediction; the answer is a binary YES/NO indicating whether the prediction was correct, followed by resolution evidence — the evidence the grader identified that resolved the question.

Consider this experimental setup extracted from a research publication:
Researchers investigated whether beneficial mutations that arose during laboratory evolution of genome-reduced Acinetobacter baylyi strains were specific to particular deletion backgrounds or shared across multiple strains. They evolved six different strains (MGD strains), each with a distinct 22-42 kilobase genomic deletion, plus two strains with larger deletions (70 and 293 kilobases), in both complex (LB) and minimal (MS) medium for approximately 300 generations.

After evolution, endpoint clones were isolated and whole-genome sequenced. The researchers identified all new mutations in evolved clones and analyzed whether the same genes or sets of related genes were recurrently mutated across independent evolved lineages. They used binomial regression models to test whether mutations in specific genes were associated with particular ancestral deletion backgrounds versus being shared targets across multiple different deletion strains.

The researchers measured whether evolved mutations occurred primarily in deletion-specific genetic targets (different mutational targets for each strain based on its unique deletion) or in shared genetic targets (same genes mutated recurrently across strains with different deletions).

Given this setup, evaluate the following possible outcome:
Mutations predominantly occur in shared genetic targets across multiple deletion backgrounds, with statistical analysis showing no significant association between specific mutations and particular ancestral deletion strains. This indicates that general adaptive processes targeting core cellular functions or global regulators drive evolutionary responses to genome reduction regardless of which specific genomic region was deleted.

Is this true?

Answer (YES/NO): NO